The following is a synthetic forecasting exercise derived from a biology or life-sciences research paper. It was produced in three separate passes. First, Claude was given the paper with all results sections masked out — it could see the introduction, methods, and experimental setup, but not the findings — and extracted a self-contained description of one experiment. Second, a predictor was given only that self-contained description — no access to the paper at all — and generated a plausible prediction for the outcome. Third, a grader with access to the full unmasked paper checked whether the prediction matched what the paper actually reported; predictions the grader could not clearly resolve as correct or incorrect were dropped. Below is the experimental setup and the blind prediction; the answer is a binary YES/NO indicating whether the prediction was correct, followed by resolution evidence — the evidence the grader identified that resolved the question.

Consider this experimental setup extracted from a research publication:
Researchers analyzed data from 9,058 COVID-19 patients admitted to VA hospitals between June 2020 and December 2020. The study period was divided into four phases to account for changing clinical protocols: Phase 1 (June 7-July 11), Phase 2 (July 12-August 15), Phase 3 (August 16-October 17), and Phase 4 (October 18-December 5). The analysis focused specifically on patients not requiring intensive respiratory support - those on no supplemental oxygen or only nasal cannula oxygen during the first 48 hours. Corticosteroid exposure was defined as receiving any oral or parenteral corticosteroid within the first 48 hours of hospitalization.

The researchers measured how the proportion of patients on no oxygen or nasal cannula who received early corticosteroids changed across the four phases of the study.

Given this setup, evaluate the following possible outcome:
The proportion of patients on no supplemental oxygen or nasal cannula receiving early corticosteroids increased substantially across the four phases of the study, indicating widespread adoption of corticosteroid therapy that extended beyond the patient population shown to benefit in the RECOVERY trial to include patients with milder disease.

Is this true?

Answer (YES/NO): YES